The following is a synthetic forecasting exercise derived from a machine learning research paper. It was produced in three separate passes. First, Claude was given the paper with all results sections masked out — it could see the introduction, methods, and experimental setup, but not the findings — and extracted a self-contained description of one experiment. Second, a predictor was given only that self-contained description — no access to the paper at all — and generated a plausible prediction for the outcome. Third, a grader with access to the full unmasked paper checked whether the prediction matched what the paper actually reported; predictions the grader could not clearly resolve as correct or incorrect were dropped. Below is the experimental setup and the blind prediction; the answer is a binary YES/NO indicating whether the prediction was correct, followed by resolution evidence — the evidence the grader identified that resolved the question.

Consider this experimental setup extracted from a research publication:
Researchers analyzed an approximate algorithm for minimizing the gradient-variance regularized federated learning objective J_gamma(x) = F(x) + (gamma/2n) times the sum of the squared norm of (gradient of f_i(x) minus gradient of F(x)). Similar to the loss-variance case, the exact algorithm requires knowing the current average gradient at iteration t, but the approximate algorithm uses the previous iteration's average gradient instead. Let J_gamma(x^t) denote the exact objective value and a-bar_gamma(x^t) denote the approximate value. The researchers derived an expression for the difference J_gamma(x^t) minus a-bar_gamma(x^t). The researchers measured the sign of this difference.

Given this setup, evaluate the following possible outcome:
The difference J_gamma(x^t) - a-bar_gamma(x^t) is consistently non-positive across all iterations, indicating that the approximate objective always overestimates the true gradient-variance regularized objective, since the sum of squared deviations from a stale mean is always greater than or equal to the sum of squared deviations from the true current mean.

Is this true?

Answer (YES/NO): YES